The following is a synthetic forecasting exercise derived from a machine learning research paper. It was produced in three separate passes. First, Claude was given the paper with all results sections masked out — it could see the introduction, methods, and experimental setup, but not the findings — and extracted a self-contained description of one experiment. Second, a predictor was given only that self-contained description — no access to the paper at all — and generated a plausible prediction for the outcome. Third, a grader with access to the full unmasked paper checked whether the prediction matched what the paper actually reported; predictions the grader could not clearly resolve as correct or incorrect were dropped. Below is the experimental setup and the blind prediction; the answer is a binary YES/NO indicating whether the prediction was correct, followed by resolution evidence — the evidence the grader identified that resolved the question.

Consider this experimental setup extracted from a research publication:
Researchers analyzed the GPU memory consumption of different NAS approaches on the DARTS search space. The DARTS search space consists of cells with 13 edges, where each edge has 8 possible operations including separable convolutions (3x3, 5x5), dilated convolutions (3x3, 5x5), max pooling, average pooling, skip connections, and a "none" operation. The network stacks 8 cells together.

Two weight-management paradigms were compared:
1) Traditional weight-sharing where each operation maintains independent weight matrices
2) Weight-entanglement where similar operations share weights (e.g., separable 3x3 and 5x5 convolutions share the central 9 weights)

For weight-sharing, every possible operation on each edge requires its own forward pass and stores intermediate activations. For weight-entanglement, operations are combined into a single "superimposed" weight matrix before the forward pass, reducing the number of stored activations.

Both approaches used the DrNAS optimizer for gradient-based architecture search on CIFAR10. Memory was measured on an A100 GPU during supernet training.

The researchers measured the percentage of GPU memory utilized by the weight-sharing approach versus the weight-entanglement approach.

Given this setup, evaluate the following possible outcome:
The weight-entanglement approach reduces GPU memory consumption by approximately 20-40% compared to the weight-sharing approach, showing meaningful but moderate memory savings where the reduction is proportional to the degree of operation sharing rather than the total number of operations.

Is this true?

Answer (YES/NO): YES